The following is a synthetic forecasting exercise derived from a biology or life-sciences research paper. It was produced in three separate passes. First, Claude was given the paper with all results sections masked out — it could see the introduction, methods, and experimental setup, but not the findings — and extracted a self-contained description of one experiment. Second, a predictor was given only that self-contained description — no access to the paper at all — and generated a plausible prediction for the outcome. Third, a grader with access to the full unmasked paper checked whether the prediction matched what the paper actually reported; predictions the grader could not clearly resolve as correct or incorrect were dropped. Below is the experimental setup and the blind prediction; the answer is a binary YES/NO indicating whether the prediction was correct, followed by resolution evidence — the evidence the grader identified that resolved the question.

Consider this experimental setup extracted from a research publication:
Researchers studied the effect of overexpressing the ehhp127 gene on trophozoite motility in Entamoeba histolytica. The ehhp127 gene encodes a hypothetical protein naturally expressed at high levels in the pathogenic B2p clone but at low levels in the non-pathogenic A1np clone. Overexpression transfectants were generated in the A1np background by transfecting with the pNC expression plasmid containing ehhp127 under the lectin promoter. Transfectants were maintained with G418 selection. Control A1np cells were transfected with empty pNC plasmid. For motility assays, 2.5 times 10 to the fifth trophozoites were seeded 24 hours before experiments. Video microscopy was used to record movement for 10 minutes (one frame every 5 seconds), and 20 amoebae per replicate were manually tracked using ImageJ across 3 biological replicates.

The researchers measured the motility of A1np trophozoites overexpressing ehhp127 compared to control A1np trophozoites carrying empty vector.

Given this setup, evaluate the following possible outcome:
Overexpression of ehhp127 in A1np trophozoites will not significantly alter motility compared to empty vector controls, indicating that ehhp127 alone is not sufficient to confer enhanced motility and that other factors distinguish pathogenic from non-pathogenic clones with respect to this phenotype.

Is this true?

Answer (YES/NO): NO